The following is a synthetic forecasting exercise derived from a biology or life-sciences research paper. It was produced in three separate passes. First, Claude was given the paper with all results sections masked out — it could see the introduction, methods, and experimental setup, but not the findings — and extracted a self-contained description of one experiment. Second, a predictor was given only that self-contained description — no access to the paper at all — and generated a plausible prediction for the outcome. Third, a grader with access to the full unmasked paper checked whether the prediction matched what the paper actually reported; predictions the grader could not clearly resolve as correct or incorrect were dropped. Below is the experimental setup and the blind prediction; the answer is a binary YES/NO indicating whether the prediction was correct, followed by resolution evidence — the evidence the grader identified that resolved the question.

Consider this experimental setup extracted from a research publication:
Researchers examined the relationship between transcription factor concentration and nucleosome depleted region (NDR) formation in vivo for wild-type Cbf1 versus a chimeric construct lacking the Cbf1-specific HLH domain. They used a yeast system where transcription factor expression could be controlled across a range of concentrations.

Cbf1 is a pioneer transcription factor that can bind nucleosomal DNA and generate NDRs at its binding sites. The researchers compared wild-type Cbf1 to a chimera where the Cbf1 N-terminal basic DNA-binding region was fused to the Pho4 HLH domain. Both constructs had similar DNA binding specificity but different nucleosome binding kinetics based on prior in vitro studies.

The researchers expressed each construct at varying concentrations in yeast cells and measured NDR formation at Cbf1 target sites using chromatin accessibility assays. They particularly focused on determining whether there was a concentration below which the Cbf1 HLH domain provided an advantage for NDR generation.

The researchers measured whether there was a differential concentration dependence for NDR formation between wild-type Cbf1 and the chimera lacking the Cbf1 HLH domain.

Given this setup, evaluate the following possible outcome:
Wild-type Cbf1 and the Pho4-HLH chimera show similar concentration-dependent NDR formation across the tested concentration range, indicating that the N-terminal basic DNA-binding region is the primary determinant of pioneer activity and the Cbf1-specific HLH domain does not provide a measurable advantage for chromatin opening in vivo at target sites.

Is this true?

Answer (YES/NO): NO